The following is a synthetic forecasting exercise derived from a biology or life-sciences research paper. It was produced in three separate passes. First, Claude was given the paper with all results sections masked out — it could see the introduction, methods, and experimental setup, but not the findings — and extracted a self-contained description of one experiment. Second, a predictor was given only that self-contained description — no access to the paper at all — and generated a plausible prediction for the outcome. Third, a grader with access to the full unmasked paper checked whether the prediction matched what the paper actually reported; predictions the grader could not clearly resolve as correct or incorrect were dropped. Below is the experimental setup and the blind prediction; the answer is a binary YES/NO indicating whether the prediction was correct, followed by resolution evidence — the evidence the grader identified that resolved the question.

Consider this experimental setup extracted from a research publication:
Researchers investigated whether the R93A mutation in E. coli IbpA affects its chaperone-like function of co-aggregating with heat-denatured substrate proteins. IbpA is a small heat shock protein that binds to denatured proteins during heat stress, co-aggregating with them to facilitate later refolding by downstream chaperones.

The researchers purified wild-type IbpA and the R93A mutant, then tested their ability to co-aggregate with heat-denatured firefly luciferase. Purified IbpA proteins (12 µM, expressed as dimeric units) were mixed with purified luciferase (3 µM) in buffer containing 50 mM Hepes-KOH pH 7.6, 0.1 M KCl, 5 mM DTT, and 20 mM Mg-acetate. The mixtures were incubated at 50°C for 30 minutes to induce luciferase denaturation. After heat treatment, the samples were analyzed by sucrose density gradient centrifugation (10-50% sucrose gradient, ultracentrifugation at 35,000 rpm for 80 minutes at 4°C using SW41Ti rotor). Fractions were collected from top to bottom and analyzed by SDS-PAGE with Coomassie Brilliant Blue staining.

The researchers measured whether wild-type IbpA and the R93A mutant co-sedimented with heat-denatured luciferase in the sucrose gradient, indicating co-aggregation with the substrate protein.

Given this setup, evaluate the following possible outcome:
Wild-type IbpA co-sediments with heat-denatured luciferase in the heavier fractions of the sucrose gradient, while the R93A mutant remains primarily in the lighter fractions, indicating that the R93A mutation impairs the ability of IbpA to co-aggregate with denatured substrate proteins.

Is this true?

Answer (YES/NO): NO